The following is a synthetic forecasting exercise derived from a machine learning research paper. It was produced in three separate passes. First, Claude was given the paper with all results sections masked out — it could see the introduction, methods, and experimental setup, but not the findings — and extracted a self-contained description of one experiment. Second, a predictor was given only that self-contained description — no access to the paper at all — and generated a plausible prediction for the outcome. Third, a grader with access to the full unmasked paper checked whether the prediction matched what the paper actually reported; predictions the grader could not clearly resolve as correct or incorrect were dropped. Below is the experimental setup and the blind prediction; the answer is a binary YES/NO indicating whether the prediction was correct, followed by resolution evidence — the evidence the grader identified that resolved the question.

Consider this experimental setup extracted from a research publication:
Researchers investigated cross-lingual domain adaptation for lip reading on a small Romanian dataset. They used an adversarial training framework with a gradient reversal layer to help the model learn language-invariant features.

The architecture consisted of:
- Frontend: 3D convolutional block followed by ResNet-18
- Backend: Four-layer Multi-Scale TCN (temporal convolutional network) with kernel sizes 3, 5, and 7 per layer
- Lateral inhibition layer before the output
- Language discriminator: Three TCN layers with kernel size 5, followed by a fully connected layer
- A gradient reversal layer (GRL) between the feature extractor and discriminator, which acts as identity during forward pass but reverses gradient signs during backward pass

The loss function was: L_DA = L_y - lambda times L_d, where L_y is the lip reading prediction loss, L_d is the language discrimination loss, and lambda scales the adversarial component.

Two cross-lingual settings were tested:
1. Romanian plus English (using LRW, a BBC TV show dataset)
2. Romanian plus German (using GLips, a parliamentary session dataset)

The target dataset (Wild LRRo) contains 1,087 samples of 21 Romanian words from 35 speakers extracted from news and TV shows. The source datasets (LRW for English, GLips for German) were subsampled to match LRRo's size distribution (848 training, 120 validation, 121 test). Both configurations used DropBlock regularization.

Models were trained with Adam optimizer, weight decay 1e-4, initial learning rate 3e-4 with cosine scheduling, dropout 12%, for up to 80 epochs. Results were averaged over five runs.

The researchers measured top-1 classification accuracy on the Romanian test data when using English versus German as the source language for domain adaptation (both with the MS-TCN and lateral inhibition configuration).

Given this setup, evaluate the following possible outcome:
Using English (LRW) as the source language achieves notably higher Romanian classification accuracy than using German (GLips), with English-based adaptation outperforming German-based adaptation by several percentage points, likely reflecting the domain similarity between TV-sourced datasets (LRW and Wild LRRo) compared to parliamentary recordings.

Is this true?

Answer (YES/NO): NO